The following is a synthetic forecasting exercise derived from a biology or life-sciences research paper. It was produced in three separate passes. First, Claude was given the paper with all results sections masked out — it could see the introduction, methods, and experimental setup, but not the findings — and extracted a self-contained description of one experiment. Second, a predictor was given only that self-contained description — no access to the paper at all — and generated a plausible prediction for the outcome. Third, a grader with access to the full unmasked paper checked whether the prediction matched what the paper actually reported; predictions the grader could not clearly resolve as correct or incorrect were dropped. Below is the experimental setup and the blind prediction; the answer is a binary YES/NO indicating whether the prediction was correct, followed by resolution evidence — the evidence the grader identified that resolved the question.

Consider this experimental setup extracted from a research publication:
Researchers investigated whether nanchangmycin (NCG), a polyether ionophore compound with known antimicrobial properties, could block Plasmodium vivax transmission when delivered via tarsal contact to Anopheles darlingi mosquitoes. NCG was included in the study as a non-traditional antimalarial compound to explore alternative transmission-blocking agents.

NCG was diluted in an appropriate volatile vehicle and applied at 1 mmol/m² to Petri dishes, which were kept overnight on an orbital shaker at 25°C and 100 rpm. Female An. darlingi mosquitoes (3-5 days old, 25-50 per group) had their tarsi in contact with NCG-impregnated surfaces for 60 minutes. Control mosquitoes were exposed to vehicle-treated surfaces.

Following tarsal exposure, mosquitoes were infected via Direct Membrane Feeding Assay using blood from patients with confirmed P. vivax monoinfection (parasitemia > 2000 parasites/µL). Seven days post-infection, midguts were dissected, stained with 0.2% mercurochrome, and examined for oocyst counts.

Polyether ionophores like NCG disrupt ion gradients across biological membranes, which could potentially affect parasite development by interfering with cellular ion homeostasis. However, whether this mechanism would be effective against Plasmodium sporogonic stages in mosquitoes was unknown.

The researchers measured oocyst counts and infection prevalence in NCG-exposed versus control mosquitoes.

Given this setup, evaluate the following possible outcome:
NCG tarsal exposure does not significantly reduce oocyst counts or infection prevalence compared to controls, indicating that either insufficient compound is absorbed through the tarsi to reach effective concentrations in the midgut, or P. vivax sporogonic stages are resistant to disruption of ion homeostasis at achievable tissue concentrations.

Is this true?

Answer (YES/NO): YES